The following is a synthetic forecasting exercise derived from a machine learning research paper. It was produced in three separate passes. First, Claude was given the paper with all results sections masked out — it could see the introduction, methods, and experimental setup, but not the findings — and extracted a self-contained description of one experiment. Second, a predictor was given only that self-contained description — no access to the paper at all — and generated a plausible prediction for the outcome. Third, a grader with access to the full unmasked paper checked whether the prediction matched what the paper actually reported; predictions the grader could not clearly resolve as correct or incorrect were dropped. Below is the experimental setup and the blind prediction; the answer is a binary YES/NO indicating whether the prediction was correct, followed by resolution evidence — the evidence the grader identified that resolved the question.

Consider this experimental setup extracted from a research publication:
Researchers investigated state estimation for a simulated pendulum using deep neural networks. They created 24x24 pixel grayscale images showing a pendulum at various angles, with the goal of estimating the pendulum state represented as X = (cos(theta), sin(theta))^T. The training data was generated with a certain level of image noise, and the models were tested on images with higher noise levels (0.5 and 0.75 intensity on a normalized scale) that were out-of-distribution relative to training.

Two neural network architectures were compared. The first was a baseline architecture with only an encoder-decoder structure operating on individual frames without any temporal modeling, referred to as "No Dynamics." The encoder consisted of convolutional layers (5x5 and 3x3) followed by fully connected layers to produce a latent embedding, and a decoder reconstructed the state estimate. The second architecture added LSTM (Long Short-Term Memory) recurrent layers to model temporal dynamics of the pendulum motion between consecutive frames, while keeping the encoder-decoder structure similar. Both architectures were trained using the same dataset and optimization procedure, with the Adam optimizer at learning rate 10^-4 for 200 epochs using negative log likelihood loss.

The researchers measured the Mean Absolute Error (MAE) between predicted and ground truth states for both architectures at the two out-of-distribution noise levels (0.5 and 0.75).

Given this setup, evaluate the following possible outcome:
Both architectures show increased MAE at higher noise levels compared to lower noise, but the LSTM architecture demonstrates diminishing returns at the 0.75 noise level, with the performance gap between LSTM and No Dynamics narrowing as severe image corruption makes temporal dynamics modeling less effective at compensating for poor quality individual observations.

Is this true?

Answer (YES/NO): NO